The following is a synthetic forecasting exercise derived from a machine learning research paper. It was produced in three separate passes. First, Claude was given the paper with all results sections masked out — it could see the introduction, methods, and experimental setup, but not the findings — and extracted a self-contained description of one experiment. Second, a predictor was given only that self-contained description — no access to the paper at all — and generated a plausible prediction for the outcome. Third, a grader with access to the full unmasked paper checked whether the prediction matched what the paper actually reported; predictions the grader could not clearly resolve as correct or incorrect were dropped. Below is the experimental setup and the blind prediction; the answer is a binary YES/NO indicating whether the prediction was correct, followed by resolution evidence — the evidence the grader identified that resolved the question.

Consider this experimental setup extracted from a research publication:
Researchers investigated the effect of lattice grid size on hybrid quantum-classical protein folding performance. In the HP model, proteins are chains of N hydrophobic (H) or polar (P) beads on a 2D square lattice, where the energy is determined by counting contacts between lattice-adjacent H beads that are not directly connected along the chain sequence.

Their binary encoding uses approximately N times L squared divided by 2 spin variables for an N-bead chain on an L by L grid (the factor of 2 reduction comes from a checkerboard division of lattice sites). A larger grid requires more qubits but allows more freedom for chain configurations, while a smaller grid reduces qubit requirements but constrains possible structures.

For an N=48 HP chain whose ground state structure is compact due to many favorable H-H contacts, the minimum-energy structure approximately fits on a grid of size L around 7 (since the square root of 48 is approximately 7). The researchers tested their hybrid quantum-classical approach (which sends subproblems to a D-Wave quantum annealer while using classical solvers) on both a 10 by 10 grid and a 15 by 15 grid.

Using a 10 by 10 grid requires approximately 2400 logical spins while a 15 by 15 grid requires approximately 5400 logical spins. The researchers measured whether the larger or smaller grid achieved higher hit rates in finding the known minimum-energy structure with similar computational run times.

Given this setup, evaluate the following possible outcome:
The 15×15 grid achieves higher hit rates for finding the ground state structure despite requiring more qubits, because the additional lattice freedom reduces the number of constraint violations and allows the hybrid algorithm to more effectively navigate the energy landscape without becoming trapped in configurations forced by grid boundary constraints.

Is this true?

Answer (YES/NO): NO